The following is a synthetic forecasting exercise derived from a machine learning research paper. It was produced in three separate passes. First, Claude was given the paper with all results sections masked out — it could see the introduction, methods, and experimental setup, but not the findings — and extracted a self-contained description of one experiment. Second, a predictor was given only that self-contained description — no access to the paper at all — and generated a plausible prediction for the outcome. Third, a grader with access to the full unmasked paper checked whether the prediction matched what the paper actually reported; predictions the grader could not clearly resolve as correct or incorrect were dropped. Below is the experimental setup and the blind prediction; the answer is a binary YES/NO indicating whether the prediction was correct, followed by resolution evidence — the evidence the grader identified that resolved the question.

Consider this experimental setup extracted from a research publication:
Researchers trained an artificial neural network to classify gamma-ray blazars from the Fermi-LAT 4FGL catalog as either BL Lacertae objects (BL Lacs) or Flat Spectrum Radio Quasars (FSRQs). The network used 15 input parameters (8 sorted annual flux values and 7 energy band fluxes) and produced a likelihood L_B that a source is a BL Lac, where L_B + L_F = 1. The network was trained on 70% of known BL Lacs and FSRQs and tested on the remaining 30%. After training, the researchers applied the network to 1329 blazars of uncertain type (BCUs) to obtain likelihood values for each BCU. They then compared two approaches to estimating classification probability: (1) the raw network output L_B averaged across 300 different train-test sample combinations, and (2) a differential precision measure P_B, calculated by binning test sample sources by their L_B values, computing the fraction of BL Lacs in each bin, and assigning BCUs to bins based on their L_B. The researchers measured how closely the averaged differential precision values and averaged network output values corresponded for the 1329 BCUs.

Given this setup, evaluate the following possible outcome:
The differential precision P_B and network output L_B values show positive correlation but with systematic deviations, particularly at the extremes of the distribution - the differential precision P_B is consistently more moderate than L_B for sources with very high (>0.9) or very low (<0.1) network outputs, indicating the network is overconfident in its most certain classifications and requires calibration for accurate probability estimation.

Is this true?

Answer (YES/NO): NO